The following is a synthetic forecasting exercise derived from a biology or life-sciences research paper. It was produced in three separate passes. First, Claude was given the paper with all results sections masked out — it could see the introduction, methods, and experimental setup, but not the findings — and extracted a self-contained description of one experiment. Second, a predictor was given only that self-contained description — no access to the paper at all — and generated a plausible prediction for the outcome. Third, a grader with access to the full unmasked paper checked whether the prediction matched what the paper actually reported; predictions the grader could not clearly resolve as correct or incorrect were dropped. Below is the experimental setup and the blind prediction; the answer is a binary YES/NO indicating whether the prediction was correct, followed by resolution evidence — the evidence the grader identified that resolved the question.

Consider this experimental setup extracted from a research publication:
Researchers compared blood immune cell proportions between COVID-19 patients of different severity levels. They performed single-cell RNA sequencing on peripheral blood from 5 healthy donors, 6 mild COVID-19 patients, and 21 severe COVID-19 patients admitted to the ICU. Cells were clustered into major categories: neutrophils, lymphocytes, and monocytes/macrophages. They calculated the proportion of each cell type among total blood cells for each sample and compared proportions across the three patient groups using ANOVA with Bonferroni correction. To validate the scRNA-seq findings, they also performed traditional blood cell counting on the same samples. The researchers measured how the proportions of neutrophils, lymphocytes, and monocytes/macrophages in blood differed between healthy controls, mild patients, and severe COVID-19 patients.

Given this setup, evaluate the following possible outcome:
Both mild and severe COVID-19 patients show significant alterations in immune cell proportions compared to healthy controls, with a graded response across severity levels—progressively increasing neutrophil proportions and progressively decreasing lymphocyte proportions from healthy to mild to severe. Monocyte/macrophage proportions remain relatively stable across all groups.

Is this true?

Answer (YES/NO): NO